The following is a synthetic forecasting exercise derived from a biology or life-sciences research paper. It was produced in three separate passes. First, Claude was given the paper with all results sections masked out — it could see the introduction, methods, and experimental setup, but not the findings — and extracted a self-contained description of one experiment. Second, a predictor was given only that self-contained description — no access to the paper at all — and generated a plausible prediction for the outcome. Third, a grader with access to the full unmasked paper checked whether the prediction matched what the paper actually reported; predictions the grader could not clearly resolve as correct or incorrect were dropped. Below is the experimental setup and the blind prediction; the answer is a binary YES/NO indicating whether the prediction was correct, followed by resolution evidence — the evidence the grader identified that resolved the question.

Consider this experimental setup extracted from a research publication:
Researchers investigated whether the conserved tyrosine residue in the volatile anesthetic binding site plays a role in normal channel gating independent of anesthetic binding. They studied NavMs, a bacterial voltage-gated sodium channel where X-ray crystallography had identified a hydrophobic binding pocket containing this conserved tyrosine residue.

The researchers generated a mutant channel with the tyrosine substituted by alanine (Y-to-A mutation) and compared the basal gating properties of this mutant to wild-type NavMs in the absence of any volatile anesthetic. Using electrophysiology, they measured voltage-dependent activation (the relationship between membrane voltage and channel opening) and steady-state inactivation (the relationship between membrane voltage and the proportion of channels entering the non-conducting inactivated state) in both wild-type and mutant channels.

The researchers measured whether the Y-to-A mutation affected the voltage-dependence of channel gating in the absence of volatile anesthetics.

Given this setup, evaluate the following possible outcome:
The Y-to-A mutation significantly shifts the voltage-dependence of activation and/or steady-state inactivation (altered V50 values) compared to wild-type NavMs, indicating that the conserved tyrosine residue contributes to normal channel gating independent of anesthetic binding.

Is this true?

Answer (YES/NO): YES